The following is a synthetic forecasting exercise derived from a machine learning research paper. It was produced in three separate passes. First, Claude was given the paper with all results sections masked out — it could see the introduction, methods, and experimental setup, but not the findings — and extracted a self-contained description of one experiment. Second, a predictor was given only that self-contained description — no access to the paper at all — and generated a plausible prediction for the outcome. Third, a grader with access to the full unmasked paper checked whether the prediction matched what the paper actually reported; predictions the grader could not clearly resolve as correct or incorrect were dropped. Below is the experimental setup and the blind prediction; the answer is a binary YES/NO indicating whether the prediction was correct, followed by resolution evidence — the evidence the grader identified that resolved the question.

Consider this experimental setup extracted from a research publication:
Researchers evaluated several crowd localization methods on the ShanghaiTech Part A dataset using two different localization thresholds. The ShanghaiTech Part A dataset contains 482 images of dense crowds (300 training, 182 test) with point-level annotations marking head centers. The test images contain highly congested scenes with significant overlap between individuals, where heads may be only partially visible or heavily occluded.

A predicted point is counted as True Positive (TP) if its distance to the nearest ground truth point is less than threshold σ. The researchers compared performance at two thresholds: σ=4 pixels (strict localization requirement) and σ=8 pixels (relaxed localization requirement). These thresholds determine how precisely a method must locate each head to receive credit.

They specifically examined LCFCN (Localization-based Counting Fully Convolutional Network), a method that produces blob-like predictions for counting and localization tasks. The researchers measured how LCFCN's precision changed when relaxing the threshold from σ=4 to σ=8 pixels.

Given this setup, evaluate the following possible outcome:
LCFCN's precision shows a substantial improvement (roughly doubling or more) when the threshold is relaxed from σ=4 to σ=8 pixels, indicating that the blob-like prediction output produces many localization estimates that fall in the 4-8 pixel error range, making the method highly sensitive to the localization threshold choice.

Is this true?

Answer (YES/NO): NO